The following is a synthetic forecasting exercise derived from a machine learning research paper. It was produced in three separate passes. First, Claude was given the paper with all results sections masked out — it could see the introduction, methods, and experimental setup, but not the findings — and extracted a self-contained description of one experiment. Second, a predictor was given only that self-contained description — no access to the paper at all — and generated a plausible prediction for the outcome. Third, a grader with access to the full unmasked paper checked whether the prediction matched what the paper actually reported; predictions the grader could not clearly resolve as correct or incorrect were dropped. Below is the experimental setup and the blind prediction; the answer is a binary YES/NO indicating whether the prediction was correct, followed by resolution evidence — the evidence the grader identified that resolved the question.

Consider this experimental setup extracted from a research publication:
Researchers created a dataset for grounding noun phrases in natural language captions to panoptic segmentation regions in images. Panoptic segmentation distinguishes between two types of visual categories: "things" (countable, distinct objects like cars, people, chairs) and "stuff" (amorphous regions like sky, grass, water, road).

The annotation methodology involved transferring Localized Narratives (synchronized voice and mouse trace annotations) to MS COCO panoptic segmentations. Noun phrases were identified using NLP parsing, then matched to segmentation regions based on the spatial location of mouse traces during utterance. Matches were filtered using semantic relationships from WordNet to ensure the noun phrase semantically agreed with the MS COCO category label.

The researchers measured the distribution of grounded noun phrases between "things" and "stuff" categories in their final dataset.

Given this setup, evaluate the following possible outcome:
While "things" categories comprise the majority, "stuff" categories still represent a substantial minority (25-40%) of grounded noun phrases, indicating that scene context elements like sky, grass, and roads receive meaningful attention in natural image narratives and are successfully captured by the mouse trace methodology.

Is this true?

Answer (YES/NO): NO